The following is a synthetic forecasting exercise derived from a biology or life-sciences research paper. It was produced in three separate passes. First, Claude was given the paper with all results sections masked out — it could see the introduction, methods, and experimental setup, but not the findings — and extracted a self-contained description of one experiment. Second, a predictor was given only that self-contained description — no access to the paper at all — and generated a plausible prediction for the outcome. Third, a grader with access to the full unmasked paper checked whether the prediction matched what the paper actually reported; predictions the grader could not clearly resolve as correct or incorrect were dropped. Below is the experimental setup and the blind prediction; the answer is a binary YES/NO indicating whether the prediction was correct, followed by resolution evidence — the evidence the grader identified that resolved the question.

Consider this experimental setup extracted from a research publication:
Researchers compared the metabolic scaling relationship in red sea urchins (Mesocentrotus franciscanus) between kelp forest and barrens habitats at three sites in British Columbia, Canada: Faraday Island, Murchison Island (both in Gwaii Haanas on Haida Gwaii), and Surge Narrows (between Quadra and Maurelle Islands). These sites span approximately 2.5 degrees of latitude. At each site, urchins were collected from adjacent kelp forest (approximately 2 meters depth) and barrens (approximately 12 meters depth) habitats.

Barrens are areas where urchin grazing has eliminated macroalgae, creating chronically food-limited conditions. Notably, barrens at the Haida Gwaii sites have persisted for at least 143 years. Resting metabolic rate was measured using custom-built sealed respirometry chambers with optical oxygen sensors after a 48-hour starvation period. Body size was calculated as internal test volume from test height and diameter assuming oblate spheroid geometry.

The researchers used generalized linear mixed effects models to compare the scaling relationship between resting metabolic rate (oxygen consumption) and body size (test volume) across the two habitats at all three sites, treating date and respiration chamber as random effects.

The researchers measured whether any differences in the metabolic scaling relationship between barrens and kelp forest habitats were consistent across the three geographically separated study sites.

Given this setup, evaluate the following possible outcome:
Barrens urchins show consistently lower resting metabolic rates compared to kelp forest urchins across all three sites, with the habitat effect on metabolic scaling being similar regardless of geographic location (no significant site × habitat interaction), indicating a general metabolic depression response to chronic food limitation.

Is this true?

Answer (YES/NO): YES